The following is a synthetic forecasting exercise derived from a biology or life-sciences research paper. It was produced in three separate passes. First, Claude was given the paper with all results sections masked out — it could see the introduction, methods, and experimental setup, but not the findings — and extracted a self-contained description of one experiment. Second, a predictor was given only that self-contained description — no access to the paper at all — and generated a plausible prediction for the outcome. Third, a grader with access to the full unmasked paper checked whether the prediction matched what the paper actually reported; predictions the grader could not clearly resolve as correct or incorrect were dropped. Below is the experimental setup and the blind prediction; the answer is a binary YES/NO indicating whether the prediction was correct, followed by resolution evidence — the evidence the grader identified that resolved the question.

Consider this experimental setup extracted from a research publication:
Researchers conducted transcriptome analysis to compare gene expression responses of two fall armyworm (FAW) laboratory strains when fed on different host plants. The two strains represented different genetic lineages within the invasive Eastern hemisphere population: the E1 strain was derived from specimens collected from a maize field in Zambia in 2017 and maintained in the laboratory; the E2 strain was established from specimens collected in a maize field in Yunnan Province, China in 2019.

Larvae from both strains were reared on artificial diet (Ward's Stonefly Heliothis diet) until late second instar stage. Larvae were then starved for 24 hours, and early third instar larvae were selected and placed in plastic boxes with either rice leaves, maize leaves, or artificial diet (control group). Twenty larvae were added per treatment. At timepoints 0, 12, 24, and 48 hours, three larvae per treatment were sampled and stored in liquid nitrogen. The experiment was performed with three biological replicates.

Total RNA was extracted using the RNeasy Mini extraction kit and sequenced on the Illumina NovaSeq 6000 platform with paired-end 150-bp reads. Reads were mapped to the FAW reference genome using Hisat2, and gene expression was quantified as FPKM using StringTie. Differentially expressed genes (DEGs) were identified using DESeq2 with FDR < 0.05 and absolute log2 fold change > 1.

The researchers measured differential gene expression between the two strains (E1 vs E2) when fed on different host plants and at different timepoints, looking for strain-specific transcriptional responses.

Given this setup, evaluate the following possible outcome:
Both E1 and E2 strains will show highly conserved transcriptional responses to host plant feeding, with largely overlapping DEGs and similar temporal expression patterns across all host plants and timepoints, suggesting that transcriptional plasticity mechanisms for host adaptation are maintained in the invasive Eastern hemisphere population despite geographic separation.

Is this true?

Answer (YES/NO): NO